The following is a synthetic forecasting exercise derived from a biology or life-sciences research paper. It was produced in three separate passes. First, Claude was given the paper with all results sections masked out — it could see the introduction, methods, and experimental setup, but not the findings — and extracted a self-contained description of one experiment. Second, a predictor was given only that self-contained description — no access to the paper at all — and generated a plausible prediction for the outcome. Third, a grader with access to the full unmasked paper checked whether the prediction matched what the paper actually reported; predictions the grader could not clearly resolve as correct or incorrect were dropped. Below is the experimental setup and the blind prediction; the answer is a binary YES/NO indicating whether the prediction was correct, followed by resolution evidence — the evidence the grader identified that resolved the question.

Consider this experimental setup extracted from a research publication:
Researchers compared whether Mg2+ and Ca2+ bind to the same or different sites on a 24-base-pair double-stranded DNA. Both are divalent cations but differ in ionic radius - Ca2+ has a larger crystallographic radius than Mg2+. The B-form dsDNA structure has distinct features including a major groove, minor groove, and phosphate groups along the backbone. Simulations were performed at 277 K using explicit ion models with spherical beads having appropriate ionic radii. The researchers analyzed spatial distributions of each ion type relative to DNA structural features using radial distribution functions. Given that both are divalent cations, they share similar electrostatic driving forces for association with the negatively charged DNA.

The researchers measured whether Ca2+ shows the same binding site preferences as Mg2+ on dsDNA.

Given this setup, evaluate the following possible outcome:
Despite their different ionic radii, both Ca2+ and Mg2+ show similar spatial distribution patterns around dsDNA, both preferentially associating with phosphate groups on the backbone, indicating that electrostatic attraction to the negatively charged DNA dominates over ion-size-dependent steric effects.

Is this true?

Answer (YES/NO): NO